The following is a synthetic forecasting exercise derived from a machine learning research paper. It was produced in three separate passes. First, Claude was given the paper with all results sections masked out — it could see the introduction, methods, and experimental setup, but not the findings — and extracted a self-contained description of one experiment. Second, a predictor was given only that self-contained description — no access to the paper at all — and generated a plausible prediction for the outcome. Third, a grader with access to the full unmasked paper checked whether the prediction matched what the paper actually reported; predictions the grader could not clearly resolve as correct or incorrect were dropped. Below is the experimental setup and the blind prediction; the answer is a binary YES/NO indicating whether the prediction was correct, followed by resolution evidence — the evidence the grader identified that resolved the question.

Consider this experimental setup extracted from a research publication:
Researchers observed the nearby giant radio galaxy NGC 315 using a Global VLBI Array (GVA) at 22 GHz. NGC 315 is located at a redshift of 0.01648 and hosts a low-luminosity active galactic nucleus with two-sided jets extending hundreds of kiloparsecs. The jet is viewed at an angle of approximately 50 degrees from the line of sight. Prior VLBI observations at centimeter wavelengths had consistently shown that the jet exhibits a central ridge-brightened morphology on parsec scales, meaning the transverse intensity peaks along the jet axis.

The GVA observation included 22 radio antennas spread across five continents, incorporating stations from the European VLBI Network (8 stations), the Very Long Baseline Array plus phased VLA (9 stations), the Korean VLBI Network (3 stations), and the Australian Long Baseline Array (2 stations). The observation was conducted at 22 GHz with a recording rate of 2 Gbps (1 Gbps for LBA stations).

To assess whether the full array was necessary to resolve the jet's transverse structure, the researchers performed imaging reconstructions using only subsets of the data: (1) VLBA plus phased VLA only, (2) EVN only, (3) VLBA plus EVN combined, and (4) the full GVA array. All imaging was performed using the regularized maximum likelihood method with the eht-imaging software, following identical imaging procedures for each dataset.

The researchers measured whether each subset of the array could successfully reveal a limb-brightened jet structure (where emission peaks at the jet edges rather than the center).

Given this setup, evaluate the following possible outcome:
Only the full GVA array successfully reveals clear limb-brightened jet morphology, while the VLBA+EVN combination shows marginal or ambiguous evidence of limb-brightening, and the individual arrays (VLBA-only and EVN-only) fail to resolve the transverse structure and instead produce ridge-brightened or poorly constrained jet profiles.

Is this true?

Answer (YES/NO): NO